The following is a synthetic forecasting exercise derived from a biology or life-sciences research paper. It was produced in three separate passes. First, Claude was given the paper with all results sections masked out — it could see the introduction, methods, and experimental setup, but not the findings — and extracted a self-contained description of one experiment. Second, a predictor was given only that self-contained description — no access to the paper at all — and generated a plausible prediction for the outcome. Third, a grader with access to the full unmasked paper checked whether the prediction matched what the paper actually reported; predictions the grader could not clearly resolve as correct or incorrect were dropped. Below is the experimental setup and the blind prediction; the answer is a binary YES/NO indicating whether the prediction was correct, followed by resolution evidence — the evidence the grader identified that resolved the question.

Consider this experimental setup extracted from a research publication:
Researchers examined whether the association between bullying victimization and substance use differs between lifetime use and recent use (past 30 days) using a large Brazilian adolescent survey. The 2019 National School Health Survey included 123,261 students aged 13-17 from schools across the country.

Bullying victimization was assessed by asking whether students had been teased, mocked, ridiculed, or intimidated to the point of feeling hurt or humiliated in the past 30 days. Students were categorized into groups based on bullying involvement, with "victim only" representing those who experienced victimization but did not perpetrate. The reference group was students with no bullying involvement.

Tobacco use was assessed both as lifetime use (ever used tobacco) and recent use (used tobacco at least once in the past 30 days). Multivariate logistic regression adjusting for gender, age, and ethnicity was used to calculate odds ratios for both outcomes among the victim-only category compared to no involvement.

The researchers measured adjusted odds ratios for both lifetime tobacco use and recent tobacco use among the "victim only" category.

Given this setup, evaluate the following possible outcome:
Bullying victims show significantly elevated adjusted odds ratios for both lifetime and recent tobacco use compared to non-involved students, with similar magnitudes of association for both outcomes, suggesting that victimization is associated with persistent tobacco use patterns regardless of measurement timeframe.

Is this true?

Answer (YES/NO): NO